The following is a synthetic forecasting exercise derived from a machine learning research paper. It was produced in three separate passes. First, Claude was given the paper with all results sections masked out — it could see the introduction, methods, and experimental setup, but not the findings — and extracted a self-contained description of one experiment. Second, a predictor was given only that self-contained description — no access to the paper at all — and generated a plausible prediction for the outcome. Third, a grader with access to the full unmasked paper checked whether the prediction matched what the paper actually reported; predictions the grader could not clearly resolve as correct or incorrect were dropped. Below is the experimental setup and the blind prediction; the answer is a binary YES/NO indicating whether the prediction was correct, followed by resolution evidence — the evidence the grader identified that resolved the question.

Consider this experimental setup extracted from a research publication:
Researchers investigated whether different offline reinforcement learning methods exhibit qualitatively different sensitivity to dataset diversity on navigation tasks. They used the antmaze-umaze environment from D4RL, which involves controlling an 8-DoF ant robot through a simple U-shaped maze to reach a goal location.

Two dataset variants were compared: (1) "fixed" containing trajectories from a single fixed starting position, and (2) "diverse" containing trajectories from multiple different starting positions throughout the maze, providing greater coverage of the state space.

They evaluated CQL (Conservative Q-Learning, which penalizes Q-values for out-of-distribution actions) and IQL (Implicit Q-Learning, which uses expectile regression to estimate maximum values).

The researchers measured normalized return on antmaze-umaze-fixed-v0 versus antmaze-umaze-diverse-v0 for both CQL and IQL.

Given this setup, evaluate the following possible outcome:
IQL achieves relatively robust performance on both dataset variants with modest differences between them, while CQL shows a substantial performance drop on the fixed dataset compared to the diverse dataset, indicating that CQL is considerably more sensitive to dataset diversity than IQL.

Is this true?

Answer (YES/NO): NO